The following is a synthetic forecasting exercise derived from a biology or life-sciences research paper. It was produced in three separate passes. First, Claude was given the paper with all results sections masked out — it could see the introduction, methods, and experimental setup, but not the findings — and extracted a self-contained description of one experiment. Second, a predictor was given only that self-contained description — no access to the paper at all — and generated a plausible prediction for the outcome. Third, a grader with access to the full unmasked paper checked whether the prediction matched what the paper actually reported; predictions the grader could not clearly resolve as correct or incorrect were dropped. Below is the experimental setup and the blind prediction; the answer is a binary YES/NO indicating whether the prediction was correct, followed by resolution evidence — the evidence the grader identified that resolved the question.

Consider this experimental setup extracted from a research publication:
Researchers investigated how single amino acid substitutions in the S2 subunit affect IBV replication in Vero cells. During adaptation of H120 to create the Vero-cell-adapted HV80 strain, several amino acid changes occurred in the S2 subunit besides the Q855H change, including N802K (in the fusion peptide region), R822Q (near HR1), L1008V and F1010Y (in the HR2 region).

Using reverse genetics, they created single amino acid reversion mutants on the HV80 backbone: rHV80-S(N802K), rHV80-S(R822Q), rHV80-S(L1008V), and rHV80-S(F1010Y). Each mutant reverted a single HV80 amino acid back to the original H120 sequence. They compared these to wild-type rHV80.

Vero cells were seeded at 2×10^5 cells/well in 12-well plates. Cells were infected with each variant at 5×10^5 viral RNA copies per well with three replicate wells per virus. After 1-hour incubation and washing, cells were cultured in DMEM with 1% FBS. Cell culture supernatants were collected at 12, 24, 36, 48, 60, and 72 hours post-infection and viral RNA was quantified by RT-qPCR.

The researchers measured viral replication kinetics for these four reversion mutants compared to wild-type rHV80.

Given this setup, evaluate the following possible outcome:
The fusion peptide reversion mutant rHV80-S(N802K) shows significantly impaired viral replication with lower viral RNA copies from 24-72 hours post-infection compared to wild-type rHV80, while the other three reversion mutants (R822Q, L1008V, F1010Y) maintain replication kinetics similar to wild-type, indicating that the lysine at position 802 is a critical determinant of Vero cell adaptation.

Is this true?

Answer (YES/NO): NO